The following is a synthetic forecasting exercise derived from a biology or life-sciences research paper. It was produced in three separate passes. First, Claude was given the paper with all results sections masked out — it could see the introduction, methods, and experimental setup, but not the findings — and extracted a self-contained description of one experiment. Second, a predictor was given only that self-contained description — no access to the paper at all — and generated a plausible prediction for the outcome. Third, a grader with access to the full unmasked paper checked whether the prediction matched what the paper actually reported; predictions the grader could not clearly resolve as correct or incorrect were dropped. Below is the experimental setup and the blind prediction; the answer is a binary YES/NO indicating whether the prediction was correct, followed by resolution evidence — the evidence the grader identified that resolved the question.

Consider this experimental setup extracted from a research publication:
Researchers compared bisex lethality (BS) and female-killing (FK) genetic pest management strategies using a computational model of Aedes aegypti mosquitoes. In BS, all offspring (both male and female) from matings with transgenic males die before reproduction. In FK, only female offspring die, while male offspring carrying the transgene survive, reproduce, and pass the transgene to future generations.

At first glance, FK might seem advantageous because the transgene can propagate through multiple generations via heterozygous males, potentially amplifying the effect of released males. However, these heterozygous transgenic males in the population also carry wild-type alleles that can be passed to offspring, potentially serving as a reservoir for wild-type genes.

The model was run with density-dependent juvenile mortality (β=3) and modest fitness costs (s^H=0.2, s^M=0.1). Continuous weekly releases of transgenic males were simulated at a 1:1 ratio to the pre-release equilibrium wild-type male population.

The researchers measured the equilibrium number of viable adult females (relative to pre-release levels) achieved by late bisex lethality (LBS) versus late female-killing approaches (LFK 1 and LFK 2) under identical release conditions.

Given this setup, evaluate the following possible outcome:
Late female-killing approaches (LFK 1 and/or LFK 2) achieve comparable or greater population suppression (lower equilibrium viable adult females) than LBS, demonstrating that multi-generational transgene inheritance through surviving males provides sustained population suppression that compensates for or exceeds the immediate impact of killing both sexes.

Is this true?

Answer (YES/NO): NO